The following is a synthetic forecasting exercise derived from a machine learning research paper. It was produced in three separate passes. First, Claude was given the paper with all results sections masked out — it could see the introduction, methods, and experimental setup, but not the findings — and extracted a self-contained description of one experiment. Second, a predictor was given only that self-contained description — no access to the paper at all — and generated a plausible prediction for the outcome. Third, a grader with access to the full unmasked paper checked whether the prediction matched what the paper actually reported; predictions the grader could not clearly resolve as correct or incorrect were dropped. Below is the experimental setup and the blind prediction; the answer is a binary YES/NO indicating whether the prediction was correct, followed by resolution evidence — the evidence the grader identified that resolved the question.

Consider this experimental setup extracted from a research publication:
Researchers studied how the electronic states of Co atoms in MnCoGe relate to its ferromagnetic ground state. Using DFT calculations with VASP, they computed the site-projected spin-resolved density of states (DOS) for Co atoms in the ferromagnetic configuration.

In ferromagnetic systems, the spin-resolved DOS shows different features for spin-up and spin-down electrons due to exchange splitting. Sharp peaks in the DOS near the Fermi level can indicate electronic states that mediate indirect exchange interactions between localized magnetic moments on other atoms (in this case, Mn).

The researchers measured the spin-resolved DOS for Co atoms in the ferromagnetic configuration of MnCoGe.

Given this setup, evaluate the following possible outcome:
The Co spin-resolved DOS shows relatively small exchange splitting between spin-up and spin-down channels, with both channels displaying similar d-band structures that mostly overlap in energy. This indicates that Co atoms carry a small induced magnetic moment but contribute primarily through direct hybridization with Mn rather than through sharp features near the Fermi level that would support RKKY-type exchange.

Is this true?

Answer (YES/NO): NO